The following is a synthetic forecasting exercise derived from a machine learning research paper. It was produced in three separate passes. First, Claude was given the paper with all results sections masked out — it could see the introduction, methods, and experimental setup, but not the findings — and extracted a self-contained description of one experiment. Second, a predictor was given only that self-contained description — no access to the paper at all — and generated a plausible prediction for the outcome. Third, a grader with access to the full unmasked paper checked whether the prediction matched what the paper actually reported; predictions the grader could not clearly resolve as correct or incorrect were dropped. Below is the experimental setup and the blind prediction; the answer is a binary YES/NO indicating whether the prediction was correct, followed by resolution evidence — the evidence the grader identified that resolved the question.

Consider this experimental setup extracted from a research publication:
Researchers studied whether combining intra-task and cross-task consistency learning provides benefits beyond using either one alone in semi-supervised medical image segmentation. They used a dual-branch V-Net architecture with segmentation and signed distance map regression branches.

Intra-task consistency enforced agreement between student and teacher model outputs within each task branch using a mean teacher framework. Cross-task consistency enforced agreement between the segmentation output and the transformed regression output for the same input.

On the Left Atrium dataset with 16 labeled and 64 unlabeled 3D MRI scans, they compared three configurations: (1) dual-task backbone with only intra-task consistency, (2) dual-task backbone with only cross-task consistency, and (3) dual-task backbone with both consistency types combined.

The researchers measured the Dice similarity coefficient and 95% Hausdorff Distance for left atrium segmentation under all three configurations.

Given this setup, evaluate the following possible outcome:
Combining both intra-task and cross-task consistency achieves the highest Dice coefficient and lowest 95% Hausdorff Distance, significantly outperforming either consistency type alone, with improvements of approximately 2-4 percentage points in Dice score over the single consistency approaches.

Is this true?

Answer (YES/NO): NO